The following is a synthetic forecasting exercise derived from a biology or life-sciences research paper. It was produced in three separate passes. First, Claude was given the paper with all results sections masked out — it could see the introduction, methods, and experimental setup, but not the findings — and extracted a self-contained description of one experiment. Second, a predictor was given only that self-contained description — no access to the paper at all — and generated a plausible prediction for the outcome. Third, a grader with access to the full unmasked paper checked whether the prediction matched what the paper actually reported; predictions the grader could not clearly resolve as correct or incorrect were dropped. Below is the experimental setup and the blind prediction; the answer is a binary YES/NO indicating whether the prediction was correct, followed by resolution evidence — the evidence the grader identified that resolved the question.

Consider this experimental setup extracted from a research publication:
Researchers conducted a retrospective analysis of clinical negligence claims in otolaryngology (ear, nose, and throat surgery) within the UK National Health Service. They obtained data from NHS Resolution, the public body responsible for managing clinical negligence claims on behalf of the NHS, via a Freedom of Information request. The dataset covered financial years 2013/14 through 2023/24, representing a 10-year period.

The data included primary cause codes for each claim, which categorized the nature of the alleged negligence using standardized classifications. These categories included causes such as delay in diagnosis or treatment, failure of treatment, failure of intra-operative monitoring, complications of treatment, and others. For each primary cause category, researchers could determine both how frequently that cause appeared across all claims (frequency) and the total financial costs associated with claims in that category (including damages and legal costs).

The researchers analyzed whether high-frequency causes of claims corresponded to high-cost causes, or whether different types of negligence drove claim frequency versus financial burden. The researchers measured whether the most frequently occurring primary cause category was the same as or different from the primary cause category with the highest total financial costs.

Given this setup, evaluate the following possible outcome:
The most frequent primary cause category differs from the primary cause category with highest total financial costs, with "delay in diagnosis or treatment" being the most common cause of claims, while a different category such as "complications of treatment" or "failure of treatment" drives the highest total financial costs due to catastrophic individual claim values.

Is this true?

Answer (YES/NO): NO